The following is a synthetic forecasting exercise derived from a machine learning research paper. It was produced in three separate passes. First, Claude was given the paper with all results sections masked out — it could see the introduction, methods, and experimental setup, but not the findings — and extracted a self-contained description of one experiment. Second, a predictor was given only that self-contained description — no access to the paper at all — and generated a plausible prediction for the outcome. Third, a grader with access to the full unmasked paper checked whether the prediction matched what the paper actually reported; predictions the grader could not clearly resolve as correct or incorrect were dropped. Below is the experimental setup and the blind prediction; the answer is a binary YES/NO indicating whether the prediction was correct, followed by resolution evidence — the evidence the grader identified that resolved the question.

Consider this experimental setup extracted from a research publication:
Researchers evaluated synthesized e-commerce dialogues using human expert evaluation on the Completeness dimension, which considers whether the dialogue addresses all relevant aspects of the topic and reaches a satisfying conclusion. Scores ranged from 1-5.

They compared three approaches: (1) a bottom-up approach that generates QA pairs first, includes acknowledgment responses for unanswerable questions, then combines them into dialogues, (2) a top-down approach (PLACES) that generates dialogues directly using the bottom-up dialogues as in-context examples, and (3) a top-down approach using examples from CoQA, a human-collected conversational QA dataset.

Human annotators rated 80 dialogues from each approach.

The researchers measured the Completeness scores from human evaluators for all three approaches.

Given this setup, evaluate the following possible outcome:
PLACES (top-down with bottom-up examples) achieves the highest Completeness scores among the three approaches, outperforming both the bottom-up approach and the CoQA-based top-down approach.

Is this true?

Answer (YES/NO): YES